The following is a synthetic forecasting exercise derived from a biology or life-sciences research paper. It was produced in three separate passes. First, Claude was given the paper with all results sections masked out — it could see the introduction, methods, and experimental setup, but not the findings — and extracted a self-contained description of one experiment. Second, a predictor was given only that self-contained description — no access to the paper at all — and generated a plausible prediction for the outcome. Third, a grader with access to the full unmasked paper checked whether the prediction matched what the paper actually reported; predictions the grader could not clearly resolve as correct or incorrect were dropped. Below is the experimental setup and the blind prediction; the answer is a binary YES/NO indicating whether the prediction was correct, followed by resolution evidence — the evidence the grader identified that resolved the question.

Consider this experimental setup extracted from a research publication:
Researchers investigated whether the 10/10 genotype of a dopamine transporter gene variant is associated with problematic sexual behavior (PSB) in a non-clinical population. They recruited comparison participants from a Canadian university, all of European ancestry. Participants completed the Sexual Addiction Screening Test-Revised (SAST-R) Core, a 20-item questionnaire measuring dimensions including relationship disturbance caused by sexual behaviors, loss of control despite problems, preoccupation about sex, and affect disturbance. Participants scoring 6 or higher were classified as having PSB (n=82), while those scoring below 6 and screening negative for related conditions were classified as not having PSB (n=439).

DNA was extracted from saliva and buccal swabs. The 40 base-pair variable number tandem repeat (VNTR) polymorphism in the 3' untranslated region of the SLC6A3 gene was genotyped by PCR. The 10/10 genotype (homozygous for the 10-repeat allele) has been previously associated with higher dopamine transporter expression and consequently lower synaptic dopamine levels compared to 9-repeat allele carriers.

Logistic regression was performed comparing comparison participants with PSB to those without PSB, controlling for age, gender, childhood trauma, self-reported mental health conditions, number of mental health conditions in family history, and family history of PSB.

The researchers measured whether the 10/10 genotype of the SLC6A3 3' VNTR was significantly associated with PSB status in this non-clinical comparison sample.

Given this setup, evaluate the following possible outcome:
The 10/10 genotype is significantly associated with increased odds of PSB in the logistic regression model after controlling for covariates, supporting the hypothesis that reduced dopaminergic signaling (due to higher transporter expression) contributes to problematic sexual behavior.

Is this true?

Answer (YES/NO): YES